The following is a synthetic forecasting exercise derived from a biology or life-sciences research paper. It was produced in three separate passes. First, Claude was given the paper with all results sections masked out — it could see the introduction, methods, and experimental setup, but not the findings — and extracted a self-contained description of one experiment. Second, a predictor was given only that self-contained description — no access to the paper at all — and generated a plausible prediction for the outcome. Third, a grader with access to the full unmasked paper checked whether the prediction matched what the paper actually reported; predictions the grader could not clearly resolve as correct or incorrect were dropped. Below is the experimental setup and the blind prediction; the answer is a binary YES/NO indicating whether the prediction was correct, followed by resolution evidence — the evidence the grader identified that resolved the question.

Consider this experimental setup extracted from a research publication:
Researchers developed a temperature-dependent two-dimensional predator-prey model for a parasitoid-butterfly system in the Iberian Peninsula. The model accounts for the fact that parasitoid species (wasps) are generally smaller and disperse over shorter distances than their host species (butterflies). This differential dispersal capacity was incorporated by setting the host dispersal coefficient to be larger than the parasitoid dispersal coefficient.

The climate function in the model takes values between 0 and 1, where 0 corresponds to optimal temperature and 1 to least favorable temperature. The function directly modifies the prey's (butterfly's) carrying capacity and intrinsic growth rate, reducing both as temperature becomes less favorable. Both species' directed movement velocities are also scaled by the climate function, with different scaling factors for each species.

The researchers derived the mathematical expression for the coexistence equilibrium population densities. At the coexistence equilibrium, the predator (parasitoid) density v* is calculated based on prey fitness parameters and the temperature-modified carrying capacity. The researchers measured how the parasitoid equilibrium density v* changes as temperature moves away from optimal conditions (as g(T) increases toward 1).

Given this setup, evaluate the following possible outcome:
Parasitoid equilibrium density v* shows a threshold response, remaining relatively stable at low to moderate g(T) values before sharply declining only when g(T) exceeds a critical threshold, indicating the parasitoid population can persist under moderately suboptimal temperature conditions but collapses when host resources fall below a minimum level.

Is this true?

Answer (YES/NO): NO